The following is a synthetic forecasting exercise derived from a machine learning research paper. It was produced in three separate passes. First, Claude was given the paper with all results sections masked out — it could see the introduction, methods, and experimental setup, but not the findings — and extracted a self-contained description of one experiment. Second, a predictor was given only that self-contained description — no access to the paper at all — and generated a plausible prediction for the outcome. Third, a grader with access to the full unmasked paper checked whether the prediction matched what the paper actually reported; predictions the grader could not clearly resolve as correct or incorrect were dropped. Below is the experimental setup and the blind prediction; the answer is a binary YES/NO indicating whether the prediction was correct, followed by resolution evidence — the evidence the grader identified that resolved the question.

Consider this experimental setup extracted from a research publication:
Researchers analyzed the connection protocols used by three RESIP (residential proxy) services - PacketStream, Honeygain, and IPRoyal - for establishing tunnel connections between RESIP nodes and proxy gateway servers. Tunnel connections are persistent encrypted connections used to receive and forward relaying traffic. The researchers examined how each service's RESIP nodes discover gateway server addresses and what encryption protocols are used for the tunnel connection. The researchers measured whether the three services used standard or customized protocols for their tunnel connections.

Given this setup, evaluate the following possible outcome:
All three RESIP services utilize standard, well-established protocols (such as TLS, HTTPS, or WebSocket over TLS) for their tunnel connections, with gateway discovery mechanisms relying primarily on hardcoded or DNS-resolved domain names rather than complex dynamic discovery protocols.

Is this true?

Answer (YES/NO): NO